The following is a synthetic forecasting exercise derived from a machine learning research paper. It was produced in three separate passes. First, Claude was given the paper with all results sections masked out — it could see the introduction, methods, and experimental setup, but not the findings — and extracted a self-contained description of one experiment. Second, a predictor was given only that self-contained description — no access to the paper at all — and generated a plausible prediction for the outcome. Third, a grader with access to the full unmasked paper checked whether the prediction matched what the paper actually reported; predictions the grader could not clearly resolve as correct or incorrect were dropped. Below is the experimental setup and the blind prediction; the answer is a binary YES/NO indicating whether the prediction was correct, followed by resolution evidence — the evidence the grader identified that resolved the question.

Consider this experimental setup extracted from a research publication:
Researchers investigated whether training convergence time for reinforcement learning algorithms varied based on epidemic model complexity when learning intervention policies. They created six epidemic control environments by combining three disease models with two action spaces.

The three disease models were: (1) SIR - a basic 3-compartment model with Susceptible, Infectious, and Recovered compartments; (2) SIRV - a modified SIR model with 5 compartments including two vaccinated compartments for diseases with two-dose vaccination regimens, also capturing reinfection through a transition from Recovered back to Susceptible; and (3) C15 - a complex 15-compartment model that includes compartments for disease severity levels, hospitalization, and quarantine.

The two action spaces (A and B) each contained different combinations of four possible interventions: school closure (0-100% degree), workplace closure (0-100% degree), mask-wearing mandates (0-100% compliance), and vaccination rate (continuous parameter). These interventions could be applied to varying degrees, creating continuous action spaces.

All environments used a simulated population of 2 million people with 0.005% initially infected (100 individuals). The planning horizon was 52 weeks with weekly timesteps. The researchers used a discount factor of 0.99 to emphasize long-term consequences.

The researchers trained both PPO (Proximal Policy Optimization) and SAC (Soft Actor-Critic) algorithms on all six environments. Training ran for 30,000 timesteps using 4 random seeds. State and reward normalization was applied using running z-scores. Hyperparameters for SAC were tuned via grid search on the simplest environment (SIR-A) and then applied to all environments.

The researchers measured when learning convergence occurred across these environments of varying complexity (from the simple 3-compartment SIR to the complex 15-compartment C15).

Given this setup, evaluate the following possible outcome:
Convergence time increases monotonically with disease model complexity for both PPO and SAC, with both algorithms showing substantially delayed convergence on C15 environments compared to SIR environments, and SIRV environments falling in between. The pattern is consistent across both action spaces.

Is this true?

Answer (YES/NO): NO